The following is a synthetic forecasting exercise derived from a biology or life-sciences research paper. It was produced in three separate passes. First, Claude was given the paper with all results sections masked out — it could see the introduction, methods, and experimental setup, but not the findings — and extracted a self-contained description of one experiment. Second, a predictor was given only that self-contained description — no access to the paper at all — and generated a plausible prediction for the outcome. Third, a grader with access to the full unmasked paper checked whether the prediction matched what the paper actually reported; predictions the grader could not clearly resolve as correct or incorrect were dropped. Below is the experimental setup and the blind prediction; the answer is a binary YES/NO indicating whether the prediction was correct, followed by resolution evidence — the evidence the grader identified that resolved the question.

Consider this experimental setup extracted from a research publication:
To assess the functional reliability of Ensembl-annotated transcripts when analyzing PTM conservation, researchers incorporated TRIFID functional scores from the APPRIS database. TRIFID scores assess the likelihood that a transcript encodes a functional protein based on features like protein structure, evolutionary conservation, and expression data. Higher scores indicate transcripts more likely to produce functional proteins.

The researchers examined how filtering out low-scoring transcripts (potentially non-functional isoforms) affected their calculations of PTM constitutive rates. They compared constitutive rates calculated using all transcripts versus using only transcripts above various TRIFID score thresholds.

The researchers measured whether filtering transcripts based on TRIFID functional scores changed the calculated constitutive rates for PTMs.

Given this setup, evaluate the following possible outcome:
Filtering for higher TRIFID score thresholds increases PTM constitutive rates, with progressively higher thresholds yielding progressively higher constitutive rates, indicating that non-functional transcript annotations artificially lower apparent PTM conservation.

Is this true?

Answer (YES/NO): YES